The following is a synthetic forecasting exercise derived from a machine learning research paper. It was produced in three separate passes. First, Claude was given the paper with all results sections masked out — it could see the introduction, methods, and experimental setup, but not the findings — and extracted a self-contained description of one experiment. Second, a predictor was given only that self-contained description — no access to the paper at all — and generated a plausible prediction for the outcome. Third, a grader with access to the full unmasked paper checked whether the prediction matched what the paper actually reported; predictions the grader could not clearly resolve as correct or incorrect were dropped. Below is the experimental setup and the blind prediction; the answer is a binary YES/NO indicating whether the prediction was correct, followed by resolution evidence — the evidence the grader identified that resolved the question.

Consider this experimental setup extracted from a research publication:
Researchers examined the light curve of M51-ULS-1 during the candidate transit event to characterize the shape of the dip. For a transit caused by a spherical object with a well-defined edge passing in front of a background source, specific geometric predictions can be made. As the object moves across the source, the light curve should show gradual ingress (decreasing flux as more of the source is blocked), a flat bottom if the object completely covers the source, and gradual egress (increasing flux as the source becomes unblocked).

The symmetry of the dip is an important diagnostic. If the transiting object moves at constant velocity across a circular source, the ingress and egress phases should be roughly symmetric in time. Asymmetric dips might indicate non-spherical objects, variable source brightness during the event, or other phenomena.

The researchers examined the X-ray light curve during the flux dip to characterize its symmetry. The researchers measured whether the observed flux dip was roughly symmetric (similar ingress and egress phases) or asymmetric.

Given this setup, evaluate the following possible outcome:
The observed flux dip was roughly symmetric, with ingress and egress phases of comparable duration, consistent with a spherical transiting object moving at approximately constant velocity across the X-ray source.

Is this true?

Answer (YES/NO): YES